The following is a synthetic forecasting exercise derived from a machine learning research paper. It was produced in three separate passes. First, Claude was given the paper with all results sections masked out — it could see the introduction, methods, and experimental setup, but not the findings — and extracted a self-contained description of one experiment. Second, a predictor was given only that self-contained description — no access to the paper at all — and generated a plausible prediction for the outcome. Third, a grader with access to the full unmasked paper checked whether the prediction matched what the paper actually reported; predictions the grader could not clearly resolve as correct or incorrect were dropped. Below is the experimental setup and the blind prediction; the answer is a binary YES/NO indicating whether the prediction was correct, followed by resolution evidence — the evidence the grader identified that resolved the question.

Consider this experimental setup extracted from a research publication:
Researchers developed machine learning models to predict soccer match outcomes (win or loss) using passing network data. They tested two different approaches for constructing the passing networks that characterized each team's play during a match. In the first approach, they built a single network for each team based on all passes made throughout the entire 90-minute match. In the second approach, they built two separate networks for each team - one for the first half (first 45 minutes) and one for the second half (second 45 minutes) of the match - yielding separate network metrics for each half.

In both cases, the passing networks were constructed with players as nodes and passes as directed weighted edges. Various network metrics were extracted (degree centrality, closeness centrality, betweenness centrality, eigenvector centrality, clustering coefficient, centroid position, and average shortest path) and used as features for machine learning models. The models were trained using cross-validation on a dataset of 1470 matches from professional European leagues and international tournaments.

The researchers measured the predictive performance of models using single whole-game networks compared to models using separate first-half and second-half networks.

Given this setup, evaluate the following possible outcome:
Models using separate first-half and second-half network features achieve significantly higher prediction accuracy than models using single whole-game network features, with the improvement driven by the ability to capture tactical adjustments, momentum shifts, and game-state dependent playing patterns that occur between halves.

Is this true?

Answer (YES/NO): NO